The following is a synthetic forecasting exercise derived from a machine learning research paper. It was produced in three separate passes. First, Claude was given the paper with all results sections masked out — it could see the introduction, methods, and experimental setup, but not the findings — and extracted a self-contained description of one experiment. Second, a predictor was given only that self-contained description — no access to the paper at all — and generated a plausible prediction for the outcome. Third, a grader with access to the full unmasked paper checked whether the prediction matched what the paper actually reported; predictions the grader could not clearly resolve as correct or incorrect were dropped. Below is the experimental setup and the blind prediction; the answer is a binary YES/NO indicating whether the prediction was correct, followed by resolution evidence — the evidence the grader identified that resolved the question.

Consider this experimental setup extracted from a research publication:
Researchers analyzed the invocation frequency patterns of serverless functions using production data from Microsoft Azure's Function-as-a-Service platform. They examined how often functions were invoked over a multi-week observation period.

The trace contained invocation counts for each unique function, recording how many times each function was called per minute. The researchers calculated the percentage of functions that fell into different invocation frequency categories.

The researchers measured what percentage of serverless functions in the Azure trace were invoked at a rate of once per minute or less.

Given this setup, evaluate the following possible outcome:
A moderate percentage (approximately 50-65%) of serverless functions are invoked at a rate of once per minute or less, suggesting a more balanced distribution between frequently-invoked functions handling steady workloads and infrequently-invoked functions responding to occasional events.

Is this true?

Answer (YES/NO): NO